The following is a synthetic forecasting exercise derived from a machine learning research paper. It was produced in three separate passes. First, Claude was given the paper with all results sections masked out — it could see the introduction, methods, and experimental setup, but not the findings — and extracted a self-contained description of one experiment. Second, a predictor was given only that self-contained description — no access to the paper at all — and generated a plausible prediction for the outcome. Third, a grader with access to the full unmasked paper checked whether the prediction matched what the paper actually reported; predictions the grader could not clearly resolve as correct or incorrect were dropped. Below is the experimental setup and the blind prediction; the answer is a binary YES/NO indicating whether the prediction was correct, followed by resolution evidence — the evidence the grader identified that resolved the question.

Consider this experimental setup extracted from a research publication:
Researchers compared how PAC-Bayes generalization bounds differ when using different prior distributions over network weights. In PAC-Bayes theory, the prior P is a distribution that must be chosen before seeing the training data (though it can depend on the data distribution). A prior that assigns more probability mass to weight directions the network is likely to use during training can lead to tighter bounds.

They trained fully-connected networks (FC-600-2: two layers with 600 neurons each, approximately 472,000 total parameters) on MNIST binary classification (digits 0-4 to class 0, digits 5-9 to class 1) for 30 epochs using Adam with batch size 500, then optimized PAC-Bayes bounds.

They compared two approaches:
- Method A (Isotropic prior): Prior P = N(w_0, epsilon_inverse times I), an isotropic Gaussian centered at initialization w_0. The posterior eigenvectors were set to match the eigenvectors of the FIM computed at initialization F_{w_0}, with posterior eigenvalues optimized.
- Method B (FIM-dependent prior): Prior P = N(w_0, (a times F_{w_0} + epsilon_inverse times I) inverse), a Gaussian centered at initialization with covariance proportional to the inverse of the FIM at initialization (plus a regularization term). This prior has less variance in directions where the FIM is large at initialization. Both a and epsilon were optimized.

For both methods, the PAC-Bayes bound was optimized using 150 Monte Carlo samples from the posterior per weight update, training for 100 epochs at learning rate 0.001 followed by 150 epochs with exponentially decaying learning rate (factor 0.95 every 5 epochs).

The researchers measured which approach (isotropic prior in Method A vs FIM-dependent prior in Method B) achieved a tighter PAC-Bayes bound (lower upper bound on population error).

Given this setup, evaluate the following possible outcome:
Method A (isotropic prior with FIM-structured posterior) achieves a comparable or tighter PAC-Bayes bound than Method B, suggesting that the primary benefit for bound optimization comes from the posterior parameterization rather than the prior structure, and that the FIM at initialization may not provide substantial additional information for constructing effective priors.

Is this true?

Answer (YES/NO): NO